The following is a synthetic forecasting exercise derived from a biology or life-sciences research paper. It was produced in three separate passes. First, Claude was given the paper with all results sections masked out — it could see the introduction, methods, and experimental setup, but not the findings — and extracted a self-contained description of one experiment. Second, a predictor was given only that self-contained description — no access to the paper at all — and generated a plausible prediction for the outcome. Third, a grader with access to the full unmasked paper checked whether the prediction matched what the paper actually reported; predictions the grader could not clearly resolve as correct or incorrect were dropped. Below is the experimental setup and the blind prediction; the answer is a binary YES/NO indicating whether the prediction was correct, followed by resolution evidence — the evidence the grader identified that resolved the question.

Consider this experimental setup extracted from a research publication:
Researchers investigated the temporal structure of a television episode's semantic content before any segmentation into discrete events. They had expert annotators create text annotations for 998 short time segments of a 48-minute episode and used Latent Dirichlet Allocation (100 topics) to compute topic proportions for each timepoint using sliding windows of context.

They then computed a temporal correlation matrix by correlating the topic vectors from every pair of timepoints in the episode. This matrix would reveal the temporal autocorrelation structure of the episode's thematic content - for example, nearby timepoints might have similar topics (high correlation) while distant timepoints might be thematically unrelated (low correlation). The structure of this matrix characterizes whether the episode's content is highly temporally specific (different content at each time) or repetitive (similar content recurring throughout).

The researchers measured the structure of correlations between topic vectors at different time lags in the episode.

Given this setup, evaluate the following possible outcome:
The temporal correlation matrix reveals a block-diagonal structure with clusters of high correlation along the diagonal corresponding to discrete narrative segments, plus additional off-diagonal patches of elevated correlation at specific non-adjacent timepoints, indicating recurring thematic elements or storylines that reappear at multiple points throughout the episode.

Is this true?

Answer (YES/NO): NO